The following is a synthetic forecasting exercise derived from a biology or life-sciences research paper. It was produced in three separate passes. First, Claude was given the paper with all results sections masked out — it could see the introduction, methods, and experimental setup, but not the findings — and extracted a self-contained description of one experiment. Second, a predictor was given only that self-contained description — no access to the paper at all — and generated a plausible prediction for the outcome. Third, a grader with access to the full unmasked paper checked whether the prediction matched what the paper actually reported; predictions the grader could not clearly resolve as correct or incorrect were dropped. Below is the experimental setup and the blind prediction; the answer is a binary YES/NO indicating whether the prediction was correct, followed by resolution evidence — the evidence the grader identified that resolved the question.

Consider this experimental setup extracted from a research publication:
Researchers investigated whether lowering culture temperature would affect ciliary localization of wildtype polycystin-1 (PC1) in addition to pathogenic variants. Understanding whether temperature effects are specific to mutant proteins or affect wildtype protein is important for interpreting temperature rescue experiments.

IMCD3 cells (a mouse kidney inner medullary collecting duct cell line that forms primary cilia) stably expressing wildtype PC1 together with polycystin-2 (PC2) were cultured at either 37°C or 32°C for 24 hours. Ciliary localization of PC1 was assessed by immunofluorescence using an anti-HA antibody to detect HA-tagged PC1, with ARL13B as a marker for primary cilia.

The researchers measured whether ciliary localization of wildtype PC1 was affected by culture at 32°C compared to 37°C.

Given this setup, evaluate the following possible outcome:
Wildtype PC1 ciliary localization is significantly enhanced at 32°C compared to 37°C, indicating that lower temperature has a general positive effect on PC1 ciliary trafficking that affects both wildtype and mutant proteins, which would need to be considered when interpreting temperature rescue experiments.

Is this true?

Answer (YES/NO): NO